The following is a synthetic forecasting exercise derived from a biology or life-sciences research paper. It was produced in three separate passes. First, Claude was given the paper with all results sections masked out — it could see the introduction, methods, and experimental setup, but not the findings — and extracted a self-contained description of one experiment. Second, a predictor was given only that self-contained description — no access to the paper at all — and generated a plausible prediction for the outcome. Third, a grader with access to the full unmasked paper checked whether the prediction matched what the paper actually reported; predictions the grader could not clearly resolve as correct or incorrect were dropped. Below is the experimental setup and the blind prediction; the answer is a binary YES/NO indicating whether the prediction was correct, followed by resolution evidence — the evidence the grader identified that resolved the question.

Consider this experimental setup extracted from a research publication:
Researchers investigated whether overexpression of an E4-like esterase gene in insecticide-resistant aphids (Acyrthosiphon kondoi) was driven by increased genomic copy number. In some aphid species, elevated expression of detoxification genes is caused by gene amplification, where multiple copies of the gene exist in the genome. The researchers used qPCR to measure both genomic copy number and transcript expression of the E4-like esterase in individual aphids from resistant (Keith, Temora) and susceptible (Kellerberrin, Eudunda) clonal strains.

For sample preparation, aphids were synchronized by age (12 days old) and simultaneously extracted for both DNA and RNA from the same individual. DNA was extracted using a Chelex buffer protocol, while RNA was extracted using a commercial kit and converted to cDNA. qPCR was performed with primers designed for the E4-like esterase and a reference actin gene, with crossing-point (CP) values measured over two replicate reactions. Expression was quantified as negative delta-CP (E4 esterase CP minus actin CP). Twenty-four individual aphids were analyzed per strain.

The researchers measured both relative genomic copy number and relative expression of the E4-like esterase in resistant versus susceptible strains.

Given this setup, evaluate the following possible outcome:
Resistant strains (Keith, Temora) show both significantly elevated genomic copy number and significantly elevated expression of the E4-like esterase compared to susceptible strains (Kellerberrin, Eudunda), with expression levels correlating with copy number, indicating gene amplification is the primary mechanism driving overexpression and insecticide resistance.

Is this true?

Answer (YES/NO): NO